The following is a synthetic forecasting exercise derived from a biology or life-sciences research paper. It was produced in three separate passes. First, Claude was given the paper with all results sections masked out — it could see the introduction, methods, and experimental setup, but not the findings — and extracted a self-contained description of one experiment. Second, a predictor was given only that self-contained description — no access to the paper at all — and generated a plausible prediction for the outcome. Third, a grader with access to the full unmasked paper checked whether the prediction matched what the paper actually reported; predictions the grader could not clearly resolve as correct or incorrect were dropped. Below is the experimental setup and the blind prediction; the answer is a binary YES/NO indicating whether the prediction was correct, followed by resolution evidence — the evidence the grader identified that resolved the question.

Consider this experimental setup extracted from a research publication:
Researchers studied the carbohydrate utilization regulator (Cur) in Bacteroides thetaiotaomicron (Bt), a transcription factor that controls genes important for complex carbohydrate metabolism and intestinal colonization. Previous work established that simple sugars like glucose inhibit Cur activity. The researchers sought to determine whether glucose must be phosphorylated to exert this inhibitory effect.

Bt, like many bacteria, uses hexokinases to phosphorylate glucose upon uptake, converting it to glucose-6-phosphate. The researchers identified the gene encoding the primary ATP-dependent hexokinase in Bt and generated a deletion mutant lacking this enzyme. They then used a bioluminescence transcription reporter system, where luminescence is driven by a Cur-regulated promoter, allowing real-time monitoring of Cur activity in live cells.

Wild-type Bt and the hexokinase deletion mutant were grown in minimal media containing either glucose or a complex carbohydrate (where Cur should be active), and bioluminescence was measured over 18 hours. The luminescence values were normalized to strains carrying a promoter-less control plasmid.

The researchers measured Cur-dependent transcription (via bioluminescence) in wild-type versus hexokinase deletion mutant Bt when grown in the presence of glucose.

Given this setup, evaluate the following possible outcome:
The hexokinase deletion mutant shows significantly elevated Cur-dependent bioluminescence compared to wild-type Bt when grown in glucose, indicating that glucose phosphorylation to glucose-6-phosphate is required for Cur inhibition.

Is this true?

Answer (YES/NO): YES